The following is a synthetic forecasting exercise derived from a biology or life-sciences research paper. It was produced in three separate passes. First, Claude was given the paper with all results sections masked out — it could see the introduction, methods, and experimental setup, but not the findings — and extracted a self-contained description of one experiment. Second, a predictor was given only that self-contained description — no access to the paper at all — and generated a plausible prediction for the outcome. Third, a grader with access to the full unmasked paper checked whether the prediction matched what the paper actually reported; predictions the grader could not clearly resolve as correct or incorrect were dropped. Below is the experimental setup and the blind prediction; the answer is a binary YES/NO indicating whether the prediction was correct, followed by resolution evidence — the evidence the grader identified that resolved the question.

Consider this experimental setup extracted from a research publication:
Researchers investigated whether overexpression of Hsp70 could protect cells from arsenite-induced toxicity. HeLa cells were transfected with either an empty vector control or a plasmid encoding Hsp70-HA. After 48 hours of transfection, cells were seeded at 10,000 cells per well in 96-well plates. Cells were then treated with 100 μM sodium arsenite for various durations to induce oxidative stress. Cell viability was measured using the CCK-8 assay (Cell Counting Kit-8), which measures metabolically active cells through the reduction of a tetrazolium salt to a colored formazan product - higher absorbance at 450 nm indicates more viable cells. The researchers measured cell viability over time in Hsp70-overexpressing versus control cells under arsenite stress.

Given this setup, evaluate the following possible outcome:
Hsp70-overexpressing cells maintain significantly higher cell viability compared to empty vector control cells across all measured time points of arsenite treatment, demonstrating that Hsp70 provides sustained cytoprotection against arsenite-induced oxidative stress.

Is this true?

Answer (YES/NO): NO